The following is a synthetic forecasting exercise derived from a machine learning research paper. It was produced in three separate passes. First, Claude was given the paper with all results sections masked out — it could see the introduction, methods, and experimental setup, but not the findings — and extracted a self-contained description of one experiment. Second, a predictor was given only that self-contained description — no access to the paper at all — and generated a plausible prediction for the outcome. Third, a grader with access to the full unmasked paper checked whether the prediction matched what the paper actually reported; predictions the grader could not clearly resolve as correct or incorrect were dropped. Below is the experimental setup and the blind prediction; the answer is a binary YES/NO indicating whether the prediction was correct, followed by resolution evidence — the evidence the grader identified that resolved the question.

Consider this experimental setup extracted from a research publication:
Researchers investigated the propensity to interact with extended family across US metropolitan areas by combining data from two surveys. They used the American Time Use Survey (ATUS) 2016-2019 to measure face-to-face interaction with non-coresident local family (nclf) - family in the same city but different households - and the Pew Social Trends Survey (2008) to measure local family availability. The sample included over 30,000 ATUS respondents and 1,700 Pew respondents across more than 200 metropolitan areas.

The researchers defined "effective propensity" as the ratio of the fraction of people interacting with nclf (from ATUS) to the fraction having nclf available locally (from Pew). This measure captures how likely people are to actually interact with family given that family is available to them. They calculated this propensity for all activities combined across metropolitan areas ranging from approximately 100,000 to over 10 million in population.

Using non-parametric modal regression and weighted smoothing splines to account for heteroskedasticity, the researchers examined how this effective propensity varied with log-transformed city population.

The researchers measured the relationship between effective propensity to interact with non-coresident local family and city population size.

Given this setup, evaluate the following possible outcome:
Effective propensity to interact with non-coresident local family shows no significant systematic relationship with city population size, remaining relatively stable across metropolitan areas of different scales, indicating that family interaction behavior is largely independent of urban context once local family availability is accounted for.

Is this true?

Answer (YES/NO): NO